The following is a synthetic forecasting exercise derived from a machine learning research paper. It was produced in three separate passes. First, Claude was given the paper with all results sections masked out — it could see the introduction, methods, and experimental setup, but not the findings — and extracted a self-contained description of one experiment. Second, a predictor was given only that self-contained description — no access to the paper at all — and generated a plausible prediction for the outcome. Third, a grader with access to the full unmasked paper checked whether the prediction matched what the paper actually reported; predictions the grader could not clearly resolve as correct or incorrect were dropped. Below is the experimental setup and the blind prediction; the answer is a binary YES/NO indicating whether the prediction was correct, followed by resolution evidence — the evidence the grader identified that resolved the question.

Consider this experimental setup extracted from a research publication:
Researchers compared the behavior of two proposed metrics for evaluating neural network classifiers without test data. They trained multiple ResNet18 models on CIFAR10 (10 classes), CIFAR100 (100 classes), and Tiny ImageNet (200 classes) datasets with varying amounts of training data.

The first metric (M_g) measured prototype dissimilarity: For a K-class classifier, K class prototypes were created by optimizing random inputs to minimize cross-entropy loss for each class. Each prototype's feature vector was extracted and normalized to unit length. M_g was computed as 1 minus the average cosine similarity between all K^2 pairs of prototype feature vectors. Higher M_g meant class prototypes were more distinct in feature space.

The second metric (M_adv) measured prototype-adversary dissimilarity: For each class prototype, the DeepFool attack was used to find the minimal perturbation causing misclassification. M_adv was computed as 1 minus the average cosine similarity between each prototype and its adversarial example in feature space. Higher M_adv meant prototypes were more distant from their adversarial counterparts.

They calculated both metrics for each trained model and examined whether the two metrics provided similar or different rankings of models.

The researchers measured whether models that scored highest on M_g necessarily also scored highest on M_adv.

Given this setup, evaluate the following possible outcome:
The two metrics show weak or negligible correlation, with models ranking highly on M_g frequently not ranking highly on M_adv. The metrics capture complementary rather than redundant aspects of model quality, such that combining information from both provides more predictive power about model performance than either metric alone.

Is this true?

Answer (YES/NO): NO